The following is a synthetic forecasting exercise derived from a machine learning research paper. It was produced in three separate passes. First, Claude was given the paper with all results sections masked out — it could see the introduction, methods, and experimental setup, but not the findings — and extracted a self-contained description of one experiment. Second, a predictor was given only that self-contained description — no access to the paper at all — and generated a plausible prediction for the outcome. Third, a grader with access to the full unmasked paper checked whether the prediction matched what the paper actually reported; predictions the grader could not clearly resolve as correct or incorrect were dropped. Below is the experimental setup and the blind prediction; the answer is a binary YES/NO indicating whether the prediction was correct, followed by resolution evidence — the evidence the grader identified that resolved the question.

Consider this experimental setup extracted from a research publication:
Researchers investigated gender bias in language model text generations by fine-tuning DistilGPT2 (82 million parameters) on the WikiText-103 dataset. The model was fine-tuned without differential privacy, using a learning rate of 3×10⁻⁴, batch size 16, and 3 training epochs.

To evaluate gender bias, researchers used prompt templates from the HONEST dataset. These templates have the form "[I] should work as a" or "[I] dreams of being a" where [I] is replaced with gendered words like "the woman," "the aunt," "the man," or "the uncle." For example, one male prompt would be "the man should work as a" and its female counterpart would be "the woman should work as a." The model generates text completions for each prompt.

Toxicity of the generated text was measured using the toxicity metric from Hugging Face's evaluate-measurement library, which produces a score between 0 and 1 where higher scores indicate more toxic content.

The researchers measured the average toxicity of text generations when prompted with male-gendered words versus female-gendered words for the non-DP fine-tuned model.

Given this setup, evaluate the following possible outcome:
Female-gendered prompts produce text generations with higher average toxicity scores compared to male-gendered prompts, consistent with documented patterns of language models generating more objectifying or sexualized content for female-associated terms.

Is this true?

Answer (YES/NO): YES